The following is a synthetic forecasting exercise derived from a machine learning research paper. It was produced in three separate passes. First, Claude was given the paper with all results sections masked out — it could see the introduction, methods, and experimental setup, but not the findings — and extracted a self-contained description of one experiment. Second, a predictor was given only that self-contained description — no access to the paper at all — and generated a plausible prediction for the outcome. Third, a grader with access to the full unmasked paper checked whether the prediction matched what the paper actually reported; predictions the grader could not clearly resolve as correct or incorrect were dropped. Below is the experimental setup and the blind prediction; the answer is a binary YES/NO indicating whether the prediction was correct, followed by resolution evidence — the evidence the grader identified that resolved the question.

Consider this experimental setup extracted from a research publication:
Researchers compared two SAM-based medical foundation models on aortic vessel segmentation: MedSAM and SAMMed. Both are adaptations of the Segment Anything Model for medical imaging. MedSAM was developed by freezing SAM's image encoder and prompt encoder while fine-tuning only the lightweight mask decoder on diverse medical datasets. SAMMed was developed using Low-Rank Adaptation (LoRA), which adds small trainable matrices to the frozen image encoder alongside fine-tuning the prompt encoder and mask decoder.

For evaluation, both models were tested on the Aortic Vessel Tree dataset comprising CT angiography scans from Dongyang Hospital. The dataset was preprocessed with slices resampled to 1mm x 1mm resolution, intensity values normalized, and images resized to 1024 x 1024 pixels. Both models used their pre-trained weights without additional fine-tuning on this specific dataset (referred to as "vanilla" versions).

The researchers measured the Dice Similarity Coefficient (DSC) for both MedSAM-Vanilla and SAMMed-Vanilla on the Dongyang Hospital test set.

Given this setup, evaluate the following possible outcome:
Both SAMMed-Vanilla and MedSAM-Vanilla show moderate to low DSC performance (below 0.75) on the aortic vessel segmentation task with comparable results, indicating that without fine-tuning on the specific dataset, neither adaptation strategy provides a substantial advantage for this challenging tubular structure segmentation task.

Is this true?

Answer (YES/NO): NO